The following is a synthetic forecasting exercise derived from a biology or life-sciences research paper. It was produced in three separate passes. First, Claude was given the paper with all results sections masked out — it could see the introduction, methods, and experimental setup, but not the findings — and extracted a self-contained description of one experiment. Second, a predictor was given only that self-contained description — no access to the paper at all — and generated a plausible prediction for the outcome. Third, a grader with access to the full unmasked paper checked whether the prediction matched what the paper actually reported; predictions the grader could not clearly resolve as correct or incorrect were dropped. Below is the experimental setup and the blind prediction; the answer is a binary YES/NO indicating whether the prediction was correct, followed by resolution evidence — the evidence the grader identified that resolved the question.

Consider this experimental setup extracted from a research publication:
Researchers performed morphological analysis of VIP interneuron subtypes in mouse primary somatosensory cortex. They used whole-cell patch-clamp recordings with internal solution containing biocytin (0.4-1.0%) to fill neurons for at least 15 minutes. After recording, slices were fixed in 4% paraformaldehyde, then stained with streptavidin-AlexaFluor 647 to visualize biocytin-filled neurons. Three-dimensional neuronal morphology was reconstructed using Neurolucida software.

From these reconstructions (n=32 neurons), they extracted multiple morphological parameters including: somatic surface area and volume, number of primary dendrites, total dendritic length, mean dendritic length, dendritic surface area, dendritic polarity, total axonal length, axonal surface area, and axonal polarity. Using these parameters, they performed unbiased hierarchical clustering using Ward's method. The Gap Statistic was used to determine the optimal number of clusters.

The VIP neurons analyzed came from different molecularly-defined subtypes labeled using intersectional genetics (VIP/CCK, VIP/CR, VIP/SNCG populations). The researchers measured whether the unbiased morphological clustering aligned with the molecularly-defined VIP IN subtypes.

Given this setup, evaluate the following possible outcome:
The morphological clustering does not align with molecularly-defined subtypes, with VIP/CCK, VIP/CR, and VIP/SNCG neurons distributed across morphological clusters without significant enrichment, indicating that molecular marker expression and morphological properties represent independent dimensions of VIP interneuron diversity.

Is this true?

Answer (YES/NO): NO